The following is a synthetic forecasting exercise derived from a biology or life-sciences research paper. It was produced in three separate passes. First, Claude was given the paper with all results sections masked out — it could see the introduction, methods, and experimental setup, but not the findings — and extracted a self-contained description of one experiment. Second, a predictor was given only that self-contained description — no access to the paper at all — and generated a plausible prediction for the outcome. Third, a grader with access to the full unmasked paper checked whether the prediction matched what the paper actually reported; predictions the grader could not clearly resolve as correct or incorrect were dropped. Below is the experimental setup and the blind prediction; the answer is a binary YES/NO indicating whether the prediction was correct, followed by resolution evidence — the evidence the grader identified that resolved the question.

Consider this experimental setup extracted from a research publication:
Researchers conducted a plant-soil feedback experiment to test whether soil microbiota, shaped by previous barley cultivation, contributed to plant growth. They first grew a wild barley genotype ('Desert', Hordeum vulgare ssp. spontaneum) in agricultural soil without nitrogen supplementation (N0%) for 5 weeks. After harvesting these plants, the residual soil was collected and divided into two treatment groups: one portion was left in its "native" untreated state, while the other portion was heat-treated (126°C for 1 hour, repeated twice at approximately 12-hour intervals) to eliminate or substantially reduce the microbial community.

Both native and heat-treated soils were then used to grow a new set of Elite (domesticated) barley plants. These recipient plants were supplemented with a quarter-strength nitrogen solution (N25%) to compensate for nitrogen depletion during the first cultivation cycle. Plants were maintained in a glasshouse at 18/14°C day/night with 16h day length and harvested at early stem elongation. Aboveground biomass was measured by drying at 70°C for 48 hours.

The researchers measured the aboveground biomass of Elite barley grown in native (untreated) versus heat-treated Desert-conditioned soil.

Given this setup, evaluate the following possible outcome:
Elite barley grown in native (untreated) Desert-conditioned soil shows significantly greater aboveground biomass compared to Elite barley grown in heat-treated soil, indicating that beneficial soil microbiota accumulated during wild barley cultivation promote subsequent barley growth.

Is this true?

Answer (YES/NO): YES